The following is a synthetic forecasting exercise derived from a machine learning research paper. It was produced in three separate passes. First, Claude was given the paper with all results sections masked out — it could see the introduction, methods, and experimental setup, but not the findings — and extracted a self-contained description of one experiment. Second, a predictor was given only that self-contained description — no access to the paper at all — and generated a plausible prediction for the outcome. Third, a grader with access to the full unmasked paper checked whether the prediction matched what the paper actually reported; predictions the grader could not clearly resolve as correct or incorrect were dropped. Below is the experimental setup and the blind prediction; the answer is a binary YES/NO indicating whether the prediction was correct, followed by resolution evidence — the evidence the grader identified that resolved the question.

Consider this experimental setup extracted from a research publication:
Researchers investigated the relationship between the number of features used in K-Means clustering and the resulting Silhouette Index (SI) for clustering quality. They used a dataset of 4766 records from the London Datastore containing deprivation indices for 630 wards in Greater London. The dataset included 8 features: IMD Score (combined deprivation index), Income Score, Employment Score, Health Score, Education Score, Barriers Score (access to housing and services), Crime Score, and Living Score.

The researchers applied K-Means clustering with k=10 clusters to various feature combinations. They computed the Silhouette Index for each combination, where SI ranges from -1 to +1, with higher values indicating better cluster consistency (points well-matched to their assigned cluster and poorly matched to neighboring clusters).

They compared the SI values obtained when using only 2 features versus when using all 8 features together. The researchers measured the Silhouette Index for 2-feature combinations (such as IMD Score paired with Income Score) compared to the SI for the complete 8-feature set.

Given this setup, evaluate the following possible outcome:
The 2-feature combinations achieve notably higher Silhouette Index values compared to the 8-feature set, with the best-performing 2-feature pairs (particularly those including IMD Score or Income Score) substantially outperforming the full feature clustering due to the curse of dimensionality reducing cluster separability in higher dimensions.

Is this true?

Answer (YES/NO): YES